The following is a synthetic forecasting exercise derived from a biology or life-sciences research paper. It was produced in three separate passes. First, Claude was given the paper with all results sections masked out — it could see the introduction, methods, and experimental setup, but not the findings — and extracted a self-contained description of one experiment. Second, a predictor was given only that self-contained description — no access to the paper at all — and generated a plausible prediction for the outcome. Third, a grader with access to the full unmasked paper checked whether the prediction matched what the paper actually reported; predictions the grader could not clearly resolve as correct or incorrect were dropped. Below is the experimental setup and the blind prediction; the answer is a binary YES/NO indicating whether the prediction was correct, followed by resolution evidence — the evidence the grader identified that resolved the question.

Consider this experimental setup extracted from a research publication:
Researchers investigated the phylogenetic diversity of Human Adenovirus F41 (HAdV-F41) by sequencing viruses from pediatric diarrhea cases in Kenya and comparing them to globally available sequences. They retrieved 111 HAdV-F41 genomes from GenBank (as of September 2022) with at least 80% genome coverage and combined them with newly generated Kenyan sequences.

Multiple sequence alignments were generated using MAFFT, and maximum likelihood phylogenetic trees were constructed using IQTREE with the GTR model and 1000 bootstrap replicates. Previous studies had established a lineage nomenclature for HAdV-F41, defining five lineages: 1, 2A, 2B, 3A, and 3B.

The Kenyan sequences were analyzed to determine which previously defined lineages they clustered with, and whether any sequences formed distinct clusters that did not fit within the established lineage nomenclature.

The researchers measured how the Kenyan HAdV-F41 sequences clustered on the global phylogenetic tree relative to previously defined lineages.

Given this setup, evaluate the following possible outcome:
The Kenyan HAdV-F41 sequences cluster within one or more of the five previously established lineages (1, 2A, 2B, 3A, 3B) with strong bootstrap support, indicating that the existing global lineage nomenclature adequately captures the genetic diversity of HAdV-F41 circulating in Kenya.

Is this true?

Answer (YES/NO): NO